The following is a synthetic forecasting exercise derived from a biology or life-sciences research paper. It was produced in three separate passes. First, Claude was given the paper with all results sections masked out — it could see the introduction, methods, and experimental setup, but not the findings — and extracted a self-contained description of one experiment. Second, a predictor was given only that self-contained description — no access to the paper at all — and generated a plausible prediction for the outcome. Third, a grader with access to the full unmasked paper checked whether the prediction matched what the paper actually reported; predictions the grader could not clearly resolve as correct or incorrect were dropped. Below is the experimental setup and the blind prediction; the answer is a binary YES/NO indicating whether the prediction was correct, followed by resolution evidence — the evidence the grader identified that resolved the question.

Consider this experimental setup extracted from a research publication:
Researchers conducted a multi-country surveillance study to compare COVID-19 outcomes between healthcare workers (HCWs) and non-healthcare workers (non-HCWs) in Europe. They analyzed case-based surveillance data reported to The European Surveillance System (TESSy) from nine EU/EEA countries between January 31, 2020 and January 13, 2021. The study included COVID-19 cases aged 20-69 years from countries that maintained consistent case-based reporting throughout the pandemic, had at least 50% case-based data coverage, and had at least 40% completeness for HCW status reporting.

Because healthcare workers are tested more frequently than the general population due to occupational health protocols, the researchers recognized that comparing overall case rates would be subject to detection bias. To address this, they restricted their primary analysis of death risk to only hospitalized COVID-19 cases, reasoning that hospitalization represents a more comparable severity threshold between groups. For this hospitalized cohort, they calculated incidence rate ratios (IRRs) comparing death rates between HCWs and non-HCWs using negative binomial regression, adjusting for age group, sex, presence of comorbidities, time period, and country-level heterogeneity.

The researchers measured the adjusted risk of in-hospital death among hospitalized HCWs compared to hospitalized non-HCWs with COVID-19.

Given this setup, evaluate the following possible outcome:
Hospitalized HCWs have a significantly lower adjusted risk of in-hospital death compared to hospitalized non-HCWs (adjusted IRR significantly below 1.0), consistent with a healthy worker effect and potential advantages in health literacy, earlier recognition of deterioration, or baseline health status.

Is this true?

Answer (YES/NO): YES